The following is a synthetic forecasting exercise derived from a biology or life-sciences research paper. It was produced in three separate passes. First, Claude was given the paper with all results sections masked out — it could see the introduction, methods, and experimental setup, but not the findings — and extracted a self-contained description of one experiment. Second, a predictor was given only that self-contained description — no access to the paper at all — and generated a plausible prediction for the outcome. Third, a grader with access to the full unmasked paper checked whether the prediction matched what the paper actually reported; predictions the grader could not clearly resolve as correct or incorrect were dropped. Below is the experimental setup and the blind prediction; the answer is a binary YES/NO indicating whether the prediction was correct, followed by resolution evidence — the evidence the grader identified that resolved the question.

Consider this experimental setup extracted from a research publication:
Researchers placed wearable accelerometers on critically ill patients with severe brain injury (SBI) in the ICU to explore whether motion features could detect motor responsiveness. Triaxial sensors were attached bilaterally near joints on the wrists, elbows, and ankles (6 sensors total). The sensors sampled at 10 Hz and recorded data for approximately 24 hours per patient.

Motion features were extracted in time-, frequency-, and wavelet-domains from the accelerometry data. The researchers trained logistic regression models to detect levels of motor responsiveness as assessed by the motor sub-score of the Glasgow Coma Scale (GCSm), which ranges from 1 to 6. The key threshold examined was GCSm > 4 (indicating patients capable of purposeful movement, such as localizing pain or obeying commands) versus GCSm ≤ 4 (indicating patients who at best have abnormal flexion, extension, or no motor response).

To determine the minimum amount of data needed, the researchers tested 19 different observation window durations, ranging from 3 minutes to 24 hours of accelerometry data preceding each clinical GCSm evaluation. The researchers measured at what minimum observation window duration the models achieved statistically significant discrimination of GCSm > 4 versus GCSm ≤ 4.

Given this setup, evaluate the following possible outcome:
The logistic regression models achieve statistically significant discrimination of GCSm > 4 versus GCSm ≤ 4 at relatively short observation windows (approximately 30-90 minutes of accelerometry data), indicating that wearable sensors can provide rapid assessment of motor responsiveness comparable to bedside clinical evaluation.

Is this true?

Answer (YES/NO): NO